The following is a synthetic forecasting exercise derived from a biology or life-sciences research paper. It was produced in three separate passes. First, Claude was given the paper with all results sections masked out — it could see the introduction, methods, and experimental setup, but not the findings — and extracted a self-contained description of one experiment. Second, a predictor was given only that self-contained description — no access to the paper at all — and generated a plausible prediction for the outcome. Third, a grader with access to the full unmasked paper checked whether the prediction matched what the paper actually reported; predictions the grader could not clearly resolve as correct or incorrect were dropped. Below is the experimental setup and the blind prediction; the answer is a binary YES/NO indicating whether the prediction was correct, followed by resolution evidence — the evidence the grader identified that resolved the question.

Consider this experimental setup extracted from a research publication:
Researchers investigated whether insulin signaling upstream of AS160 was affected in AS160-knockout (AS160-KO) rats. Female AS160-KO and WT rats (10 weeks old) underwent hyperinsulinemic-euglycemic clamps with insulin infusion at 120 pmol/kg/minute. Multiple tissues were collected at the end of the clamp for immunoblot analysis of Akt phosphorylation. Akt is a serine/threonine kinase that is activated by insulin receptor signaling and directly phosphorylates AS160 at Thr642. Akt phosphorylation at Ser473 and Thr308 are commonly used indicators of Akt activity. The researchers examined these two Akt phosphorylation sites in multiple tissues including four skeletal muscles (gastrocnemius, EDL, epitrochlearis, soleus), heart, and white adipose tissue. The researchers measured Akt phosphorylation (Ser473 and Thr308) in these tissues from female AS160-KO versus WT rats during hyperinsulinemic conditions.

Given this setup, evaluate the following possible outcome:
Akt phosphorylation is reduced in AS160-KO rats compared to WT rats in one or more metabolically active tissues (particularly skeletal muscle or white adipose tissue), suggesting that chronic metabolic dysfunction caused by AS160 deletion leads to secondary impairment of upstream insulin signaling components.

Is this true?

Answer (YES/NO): NO